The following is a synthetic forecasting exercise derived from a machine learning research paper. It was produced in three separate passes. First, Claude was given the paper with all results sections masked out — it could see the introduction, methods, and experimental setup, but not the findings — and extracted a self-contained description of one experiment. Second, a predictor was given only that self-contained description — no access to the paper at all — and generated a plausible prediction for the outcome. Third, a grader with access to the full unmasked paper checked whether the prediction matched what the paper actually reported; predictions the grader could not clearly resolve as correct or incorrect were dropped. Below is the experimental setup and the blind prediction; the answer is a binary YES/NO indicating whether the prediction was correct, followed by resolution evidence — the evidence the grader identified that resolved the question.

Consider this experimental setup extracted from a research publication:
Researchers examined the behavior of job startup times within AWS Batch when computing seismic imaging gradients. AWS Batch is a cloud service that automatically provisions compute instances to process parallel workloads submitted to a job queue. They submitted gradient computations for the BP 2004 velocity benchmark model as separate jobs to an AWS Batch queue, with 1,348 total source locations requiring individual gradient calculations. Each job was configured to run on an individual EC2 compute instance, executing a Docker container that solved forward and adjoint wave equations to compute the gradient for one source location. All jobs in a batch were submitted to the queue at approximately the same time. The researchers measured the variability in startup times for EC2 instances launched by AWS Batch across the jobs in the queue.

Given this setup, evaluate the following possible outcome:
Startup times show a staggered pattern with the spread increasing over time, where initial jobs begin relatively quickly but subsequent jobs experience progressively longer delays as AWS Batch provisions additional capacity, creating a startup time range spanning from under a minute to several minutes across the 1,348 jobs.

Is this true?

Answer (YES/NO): NO